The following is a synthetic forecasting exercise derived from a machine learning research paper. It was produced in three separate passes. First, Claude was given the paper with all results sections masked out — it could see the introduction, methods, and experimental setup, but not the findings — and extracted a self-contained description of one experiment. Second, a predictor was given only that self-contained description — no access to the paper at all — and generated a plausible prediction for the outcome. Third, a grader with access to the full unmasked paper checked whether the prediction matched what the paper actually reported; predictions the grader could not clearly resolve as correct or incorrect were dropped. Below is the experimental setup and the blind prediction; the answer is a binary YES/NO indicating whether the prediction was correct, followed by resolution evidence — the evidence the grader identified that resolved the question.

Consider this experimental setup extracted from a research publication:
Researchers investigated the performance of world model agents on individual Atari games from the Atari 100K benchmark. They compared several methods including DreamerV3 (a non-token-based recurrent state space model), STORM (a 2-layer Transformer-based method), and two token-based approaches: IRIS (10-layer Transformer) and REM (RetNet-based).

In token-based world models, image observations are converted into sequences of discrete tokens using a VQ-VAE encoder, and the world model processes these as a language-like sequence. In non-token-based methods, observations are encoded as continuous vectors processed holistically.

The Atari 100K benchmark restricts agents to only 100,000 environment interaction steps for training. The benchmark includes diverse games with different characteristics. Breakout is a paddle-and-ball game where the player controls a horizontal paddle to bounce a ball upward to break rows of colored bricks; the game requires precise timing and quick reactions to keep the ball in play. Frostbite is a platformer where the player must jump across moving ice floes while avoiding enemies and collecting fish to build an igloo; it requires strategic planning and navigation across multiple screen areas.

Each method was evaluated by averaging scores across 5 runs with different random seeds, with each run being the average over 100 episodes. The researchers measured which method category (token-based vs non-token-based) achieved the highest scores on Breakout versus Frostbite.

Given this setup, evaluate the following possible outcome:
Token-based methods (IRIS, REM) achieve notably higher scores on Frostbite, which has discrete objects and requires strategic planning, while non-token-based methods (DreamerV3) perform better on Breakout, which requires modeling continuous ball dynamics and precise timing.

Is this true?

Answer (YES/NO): NO